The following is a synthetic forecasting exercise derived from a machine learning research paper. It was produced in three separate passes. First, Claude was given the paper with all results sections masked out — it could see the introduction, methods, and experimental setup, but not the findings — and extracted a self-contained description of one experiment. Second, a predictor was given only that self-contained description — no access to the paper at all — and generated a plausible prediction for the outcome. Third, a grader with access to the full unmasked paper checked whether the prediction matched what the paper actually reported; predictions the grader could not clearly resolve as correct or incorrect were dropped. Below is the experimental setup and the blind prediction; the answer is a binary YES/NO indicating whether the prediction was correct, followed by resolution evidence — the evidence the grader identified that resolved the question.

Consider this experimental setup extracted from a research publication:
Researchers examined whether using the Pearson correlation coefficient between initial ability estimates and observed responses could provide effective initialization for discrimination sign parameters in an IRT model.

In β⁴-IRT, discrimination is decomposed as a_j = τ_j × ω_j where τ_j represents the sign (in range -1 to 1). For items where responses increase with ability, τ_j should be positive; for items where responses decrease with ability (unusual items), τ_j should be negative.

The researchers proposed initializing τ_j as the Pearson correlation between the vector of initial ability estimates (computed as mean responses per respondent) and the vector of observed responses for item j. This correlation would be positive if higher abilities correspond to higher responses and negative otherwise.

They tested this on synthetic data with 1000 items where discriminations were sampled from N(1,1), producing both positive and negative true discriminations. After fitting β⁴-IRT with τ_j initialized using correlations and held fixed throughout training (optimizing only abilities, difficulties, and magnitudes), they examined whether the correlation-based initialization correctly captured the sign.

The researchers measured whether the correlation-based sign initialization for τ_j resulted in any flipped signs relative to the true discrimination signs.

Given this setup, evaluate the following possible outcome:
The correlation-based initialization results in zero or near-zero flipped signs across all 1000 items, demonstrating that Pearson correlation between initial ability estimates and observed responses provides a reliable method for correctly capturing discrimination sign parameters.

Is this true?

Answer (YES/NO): YES